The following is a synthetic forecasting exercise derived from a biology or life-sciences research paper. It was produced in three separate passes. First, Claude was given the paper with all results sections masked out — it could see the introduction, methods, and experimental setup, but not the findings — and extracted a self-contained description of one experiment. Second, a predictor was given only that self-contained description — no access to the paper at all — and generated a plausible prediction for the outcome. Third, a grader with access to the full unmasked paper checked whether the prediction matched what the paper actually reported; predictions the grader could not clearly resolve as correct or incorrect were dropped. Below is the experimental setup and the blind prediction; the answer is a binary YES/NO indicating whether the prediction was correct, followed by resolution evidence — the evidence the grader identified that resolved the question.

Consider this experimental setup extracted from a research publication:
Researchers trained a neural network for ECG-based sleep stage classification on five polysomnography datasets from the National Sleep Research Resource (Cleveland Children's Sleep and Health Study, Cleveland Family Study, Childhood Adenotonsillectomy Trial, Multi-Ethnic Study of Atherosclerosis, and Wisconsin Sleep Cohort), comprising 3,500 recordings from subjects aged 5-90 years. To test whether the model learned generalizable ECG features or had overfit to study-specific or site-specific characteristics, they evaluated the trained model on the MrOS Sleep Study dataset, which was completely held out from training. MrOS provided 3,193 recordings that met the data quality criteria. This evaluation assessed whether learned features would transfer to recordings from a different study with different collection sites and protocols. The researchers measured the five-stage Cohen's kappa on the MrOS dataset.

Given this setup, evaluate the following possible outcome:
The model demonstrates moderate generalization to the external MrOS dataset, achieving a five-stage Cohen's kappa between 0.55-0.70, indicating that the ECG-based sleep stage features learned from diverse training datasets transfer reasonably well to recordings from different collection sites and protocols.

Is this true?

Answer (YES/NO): NO